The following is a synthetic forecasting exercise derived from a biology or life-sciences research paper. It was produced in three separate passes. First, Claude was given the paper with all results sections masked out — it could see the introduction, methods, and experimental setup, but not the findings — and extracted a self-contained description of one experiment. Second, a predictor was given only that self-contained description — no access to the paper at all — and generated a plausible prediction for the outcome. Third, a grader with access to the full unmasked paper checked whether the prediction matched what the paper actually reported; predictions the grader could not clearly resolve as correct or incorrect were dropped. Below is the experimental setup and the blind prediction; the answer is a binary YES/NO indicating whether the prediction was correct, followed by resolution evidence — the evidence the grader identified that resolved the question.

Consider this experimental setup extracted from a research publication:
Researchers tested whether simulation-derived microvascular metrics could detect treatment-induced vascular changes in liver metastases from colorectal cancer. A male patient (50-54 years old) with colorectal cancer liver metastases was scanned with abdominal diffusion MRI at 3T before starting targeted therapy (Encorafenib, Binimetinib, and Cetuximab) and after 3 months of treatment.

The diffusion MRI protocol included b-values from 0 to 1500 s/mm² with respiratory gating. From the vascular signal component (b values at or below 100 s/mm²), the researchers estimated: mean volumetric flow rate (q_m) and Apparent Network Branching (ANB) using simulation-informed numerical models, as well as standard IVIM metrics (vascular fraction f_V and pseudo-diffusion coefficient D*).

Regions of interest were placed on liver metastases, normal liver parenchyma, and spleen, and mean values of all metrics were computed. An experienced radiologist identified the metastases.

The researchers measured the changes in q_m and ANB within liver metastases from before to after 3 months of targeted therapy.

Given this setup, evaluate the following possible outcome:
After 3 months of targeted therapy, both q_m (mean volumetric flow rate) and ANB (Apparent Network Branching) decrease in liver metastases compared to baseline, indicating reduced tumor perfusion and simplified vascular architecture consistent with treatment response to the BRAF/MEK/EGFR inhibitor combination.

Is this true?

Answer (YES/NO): NO